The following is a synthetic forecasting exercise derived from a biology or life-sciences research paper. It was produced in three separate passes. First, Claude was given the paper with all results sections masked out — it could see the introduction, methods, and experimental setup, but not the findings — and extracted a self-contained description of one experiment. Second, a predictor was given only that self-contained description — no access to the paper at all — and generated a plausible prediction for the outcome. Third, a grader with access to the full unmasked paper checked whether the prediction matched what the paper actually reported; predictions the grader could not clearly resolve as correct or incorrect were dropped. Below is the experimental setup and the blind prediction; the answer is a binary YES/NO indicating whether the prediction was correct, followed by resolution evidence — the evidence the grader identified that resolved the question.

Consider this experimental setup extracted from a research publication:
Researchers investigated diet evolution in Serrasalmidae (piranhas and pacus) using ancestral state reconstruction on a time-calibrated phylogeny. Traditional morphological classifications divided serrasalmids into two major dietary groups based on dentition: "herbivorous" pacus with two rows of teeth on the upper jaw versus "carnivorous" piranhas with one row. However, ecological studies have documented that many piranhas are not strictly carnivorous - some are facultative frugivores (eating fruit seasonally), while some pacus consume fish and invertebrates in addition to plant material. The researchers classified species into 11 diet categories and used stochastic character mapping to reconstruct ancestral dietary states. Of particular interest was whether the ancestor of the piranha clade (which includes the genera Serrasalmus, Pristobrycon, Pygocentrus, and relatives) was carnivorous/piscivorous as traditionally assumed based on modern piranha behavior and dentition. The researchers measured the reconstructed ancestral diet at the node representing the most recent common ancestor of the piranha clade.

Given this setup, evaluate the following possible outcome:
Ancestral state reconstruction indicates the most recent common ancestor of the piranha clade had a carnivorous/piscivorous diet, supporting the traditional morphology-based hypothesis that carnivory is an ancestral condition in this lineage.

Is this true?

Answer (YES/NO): NO